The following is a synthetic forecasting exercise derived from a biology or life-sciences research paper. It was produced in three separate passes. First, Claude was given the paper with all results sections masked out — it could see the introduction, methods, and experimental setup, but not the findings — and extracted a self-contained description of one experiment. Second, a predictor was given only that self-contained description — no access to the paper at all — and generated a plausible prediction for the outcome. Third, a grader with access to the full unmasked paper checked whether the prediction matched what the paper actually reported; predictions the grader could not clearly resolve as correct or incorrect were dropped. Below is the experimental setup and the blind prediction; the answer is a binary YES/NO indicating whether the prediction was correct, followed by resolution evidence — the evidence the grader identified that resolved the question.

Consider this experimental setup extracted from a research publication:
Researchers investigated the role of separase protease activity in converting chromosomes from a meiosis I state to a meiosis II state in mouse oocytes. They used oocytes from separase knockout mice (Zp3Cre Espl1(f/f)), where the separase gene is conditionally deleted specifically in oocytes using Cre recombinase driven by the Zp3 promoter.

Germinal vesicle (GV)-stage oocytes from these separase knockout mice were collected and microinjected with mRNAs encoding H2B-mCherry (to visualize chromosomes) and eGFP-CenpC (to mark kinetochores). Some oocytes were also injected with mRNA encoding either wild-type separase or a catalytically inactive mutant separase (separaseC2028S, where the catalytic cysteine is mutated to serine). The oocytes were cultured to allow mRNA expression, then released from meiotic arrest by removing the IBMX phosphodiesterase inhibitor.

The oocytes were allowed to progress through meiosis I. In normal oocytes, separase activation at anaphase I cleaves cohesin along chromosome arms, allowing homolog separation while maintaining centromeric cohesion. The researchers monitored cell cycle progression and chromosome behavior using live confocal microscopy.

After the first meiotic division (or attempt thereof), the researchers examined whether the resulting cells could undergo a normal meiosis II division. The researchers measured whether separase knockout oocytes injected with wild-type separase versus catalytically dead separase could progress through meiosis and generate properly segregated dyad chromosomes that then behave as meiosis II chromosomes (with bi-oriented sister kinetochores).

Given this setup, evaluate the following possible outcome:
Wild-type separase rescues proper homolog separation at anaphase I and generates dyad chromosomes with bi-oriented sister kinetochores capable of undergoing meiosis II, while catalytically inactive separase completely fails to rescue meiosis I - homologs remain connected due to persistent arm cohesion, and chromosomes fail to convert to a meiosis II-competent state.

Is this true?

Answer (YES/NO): NO